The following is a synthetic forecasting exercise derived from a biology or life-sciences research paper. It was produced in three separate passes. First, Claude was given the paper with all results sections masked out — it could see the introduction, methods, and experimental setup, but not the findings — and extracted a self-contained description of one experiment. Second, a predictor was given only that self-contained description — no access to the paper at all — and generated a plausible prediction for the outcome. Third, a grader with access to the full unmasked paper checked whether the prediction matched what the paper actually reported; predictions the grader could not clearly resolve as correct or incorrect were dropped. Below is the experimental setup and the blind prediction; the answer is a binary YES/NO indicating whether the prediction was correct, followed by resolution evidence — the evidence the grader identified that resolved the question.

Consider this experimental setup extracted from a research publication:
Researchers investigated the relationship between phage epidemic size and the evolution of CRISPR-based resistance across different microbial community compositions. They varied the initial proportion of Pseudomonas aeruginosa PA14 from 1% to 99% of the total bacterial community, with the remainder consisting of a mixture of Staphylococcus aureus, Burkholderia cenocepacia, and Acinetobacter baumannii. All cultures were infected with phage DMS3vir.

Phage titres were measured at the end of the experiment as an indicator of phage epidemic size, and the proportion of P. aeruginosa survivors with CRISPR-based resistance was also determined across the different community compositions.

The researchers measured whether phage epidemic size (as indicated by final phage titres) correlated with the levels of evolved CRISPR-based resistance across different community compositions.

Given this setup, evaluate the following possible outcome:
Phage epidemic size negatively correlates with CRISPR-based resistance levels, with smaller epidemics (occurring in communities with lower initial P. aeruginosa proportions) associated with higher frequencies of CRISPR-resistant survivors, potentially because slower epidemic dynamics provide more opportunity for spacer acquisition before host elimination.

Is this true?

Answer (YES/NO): NO